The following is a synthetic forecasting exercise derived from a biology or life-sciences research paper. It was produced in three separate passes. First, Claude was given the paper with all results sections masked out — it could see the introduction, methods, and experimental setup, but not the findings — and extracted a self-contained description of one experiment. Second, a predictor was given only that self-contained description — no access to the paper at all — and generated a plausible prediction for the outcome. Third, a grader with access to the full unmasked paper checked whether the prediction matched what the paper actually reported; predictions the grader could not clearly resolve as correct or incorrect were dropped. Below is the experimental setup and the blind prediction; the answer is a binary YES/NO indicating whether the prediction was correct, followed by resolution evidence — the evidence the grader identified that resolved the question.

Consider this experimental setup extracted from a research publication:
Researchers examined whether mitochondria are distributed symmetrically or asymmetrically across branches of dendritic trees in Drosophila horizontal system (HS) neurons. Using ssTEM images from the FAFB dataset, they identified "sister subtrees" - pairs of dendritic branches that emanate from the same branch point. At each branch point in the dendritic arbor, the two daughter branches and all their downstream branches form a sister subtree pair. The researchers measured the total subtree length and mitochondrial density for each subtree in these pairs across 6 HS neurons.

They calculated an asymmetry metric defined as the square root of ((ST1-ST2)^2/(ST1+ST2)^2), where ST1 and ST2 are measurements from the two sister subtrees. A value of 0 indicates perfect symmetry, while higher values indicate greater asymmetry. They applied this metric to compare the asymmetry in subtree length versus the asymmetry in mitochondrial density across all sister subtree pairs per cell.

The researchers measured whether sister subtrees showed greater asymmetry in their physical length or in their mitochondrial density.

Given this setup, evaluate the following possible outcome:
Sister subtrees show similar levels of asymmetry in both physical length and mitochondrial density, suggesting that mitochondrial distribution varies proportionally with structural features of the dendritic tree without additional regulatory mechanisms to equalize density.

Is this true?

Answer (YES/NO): NO